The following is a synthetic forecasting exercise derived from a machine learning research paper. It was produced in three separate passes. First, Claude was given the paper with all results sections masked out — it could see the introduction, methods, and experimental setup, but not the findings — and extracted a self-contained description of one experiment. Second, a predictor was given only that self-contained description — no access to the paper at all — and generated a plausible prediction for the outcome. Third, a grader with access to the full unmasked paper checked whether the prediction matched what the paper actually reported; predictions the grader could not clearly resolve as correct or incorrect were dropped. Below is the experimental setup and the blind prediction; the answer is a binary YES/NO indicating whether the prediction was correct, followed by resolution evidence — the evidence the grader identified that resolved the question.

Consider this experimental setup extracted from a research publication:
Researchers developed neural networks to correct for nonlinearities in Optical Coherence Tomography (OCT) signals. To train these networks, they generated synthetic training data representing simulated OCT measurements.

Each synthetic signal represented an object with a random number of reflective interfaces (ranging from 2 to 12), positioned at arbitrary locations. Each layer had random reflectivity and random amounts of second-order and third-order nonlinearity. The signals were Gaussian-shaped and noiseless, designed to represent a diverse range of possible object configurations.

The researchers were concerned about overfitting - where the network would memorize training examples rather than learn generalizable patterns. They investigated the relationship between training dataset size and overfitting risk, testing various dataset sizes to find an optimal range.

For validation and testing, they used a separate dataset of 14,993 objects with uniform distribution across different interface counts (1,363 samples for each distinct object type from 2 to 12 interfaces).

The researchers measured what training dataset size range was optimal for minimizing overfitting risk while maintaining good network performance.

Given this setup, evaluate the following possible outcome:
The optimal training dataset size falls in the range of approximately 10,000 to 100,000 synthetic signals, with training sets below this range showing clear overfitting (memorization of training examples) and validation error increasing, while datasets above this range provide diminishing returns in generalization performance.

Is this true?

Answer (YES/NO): NO